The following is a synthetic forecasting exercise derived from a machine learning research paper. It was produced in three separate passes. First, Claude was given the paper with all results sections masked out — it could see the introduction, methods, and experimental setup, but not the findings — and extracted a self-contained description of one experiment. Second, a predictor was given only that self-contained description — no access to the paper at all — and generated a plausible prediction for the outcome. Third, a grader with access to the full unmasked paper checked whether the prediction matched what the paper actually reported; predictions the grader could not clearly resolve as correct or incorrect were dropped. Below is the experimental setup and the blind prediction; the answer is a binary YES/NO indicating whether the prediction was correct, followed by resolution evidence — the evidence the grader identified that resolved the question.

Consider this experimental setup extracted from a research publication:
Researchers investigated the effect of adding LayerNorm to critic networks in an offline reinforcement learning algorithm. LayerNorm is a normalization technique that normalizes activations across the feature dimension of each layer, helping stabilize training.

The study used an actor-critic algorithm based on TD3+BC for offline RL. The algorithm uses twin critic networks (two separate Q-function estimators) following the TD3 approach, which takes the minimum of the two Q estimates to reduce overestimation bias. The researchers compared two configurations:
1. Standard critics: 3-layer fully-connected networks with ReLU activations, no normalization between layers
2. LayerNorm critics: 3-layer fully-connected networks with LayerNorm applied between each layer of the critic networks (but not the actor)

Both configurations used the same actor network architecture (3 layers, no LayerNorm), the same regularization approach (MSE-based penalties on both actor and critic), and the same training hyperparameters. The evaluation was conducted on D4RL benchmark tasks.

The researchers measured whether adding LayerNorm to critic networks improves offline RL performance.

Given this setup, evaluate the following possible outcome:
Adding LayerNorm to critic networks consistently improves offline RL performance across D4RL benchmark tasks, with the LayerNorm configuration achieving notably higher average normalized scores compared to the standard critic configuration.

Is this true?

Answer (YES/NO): YES